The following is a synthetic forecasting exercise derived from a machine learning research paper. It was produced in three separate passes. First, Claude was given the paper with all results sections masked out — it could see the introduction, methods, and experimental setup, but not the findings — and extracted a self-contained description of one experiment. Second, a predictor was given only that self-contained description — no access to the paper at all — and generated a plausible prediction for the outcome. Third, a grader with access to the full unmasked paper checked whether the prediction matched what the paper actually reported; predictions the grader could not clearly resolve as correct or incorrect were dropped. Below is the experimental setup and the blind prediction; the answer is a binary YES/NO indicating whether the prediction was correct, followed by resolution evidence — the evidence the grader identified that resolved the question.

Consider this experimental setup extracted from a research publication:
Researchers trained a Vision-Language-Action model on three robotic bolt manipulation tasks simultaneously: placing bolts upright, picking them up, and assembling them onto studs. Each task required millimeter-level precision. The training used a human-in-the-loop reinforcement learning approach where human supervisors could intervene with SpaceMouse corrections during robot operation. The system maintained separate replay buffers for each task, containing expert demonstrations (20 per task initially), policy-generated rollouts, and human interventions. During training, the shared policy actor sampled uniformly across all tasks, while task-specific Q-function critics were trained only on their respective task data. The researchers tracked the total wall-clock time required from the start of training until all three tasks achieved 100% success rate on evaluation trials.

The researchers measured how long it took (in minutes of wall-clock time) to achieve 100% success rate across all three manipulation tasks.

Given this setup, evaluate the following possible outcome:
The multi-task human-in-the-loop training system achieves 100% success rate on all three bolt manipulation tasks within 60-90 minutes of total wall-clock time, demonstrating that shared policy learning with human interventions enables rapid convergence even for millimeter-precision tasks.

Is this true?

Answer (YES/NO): NO